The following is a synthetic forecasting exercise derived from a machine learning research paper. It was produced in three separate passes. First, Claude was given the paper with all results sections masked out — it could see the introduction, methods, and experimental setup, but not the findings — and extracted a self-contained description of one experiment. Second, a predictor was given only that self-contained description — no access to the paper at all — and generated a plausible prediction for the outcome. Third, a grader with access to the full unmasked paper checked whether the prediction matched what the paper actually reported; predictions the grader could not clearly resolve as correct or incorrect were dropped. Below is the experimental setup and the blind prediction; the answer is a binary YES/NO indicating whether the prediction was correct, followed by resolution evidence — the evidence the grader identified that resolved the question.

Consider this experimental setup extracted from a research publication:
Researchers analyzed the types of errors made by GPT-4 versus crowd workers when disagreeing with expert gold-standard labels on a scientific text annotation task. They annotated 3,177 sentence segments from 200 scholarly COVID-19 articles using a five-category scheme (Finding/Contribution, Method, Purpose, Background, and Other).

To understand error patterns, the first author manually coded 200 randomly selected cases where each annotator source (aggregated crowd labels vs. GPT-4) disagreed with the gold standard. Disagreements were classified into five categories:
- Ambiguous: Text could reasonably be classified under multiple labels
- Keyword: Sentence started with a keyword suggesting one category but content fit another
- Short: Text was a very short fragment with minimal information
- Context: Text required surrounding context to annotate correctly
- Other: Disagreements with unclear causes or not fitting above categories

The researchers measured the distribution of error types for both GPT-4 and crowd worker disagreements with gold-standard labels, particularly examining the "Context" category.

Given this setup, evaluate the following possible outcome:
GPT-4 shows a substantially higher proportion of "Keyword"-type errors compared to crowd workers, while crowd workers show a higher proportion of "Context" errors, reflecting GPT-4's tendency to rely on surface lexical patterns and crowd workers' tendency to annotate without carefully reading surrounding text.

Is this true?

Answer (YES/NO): NO